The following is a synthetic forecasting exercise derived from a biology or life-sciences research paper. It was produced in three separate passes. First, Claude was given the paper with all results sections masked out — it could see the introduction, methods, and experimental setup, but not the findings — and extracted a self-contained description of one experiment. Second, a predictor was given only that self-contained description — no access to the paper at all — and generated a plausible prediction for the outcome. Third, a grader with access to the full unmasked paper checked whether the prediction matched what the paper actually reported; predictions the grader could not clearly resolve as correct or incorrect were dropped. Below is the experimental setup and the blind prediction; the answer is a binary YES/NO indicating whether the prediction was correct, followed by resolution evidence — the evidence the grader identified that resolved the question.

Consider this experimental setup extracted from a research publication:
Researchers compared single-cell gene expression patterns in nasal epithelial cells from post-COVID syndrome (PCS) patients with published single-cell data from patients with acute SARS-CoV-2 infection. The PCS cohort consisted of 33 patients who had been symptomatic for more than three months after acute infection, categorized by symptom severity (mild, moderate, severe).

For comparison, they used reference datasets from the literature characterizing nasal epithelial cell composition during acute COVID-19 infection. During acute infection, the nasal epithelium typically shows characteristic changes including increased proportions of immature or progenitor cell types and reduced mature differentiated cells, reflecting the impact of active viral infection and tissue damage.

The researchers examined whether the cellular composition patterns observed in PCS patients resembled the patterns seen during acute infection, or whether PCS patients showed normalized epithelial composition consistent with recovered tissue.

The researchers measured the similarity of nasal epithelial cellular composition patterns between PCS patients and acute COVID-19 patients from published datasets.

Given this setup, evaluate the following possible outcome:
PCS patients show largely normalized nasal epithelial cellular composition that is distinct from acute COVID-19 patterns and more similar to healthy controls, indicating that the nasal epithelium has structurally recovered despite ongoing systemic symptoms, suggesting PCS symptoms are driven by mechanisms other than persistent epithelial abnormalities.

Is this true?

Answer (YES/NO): NO